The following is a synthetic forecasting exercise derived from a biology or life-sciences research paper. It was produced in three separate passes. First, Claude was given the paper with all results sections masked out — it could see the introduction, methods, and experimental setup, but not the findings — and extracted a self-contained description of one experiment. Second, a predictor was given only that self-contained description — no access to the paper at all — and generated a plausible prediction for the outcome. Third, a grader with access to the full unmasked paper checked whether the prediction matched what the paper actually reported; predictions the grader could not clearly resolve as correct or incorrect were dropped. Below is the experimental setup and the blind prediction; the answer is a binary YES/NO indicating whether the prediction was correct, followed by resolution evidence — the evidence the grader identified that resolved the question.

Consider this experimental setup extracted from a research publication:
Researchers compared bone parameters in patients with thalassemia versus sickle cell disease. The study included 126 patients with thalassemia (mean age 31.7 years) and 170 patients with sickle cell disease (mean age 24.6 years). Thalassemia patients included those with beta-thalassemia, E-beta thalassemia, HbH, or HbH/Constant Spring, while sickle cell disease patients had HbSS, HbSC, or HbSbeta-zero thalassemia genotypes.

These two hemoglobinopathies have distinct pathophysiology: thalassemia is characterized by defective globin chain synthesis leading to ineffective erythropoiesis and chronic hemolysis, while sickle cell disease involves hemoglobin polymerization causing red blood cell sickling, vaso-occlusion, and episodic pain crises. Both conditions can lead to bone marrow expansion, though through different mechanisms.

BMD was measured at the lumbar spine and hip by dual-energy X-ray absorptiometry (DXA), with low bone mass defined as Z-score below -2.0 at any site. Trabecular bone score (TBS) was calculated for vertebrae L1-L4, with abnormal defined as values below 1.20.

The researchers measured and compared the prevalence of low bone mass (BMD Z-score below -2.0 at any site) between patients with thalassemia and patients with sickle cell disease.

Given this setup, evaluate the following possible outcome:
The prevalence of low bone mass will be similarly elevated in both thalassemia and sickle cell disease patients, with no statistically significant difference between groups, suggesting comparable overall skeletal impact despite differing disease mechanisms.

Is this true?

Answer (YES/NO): NO